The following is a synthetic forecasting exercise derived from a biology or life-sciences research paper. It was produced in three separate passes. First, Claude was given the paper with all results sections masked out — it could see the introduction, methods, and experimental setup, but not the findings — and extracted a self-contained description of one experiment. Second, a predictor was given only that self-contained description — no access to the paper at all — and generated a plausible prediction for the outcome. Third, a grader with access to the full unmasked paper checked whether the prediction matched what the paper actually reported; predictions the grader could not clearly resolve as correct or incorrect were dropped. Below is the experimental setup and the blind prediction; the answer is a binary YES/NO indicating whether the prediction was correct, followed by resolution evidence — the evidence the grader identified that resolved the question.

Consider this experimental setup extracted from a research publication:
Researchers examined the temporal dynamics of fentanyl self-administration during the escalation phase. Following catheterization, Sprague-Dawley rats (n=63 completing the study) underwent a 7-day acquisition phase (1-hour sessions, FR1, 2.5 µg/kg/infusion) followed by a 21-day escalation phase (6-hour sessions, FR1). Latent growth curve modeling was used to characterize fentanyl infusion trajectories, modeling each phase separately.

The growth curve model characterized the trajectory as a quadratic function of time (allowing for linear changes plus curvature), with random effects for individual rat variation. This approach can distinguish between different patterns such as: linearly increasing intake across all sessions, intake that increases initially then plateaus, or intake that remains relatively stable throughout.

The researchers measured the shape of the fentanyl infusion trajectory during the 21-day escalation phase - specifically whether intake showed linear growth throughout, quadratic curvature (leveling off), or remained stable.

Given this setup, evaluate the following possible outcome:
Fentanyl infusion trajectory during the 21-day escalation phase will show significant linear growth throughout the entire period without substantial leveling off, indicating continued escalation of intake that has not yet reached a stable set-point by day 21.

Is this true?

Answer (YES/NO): NO